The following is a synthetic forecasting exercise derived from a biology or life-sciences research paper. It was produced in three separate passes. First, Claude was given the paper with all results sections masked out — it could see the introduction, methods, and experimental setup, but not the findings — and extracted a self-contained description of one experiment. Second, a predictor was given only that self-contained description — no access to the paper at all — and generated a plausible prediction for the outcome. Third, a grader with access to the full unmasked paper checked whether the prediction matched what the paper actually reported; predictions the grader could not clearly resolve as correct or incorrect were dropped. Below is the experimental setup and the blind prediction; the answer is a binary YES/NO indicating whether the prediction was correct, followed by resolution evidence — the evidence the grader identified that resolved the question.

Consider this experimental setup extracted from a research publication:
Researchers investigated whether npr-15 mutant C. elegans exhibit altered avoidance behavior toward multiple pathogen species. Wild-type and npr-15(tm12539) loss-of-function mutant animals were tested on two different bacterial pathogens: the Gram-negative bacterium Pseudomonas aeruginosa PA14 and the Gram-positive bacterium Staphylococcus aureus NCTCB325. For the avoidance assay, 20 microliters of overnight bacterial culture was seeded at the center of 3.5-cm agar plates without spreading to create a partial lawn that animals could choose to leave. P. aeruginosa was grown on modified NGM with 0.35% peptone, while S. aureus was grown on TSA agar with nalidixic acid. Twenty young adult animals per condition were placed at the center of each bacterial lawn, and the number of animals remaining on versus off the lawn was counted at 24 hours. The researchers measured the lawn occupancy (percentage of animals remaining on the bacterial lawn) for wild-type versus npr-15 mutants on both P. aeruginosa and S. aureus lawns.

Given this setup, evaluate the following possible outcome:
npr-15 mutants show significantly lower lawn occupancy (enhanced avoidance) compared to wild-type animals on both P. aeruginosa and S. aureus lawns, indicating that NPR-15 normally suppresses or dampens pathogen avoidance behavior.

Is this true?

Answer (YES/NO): NO